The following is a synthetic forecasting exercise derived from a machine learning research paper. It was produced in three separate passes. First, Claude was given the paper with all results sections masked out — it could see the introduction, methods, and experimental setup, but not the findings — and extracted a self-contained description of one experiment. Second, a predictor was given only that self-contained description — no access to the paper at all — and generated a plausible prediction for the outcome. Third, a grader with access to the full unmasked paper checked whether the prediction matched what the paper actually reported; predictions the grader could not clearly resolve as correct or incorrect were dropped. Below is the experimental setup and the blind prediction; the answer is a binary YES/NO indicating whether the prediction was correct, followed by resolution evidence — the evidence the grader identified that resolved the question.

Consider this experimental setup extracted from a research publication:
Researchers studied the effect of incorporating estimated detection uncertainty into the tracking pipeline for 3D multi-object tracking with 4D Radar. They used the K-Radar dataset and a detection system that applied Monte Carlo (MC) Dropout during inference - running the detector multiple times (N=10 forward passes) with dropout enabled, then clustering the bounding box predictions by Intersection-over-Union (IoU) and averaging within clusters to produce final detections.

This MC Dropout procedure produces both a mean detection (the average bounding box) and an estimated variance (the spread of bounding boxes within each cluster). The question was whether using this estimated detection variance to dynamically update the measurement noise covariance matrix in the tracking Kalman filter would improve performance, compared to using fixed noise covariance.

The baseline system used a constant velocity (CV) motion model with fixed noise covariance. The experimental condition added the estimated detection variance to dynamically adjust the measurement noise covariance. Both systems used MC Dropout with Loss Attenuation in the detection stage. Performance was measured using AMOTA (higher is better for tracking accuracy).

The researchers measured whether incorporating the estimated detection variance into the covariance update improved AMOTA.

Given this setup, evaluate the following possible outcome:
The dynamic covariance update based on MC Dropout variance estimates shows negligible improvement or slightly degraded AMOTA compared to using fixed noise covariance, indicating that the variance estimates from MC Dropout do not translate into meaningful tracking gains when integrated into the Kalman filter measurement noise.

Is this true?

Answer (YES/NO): YES